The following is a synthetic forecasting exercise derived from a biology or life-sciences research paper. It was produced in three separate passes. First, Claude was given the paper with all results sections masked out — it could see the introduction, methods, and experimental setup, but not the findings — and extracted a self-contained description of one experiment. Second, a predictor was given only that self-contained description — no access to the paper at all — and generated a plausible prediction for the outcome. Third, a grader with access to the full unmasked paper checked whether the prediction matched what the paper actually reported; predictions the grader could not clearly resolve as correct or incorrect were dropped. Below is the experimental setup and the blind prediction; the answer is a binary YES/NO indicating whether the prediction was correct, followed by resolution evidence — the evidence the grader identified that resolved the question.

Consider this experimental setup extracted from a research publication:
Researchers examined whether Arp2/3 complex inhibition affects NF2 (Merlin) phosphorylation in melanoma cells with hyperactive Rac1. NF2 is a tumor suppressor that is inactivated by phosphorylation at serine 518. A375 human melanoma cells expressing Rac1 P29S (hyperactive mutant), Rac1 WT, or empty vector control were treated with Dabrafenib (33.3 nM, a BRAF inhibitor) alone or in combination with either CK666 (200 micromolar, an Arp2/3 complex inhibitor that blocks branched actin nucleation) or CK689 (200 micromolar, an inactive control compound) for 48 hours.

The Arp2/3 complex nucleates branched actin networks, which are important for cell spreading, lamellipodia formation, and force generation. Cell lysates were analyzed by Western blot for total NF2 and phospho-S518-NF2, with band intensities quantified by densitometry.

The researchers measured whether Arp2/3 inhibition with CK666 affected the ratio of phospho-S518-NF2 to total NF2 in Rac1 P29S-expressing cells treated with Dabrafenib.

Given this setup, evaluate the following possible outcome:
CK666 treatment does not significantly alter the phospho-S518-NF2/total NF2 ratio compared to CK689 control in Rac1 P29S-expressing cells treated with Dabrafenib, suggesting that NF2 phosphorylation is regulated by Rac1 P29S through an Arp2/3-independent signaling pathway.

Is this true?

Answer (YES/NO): NO